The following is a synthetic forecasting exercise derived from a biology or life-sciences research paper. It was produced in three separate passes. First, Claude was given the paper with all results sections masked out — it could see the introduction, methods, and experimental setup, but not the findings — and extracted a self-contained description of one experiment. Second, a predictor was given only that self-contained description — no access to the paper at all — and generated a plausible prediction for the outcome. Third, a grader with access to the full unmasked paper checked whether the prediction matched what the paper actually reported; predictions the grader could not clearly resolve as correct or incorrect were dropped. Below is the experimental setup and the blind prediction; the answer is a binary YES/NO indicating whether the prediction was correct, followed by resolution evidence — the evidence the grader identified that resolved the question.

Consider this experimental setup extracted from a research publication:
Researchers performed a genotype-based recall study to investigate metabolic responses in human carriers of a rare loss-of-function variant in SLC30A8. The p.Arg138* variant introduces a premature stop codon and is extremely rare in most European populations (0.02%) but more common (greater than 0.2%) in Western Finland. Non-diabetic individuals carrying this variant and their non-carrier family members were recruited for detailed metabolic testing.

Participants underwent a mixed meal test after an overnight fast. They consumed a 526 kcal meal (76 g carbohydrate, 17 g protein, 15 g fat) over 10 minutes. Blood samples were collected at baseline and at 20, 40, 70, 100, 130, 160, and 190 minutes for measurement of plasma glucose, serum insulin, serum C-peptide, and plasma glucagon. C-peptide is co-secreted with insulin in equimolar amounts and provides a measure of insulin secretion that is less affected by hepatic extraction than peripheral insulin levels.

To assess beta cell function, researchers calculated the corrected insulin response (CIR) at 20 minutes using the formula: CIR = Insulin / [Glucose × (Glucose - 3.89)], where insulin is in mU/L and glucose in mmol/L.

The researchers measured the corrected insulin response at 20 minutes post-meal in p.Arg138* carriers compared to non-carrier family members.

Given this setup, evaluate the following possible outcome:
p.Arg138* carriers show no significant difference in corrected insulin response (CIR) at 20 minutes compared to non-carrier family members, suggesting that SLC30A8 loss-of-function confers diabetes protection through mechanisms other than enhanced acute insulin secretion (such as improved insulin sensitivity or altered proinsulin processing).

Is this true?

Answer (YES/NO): NO